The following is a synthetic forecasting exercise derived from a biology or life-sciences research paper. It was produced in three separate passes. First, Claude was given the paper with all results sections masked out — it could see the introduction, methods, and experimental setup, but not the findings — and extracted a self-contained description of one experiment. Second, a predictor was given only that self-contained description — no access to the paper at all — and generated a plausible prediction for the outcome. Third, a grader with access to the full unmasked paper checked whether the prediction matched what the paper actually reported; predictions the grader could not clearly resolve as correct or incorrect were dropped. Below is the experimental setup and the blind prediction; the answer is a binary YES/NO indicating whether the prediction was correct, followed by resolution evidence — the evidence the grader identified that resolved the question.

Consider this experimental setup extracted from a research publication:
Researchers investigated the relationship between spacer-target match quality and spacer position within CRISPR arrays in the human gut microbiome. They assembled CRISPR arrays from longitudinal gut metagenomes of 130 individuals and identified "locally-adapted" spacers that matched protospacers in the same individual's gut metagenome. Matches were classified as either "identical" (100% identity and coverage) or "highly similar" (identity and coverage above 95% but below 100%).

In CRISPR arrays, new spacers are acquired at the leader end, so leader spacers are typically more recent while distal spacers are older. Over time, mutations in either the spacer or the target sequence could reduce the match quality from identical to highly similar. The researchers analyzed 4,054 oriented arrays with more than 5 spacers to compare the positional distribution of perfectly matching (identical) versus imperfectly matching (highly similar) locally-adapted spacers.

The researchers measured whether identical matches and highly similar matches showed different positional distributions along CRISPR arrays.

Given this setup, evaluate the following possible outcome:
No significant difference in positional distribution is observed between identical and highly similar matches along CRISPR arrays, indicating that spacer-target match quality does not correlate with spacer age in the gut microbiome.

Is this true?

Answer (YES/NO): NO